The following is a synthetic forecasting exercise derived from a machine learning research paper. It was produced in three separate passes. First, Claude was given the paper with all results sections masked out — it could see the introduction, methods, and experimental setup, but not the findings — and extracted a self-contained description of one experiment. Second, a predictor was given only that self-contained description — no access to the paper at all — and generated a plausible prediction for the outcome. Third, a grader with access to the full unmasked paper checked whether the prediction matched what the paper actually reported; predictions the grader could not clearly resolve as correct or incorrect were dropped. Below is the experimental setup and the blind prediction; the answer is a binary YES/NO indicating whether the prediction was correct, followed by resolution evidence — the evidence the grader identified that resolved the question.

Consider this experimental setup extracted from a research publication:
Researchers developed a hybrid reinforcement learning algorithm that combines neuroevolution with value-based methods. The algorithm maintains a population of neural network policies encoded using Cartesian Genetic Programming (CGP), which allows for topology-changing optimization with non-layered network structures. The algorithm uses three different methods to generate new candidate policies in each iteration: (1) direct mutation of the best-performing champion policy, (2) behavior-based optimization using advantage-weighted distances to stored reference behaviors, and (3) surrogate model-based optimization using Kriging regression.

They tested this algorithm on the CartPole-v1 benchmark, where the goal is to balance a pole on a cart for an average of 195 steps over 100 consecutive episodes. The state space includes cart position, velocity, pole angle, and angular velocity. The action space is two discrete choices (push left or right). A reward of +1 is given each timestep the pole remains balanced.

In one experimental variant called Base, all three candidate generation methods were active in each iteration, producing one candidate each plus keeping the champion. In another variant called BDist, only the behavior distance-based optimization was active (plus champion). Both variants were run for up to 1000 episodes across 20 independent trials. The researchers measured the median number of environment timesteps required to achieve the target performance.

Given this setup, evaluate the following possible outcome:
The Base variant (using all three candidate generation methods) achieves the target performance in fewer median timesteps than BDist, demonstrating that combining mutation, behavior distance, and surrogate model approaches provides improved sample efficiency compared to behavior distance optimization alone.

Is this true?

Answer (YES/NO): YES